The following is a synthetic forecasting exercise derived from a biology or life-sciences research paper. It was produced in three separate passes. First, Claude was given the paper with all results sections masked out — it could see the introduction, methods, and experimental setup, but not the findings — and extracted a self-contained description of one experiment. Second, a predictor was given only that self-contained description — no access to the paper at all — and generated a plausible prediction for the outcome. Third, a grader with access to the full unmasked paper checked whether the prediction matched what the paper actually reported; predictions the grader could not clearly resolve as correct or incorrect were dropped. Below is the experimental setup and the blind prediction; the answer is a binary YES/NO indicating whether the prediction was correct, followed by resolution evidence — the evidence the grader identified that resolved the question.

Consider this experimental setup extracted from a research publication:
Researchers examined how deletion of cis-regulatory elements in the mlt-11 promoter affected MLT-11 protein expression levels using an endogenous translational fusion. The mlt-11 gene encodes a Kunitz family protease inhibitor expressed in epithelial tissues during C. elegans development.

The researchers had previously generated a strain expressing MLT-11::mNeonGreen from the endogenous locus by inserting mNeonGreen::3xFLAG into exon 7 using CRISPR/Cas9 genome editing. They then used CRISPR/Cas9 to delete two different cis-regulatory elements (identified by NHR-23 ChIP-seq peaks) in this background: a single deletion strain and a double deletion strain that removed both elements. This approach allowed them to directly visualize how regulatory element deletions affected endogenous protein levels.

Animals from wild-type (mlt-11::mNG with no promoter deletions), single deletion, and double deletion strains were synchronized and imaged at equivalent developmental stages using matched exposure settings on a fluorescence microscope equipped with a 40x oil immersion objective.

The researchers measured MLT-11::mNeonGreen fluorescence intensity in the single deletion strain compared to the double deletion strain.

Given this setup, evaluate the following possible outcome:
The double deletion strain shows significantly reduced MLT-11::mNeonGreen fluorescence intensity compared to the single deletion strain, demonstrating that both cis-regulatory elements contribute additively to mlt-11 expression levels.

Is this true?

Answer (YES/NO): YES